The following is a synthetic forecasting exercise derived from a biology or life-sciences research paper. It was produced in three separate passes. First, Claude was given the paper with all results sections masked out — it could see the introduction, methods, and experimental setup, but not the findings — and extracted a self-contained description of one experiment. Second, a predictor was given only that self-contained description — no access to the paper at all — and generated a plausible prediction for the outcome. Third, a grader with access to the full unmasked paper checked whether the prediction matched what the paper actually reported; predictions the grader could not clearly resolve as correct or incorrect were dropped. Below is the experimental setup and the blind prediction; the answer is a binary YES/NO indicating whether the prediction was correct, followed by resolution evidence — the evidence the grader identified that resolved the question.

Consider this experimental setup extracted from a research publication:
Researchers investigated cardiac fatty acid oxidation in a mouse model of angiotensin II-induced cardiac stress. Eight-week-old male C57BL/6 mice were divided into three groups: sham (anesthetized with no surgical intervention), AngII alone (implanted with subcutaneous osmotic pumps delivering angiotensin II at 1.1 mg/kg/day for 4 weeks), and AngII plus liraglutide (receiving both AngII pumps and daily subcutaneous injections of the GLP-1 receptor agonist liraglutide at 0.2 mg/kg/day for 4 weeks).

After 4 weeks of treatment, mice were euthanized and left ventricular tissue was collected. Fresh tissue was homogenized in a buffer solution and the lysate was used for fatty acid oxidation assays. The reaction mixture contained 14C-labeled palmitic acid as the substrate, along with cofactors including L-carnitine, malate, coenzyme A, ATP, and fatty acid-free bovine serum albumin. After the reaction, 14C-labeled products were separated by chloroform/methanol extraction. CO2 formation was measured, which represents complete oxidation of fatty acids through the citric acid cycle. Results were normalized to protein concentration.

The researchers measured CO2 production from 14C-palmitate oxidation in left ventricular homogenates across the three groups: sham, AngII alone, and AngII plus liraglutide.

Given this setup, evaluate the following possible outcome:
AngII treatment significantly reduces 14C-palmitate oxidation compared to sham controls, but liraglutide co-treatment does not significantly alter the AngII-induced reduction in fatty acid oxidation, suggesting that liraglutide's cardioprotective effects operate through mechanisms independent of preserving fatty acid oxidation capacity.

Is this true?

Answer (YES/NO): NO